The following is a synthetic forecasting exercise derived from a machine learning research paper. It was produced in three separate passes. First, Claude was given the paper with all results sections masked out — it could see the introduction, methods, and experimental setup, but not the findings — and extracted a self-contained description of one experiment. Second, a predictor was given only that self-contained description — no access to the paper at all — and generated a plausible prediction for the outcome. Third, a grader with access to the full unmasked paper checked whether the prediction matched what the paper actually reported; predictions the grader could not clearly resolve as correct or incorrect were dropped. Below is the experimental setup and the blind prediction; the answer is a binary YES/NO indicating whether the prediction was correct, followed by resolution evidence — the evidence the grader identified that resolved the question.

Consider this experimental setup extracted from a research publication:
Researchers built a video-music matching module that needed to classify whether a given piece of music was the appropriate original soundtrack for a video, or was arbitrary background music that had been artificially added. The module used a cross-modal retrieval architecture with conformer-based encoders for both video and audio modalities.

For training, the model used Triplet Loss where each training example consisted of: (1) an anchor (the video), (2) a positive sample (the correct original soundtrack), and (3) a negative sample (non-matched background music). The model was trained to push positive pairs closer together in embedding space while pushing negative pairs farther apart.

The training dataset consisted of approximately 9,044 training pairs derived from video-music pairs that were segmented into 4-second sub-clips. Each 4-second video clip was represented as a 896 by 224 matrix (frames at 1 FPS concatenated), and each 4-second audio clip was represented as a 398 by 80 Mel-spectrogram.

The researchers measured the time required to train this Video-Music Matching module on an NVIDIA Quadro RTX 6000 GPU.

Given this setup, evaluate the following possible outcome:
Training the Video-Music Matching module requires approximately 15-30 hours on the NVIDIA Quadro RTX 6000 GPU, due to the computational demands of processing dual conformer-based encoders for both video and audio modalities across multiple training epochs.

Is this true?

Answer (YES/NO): NO